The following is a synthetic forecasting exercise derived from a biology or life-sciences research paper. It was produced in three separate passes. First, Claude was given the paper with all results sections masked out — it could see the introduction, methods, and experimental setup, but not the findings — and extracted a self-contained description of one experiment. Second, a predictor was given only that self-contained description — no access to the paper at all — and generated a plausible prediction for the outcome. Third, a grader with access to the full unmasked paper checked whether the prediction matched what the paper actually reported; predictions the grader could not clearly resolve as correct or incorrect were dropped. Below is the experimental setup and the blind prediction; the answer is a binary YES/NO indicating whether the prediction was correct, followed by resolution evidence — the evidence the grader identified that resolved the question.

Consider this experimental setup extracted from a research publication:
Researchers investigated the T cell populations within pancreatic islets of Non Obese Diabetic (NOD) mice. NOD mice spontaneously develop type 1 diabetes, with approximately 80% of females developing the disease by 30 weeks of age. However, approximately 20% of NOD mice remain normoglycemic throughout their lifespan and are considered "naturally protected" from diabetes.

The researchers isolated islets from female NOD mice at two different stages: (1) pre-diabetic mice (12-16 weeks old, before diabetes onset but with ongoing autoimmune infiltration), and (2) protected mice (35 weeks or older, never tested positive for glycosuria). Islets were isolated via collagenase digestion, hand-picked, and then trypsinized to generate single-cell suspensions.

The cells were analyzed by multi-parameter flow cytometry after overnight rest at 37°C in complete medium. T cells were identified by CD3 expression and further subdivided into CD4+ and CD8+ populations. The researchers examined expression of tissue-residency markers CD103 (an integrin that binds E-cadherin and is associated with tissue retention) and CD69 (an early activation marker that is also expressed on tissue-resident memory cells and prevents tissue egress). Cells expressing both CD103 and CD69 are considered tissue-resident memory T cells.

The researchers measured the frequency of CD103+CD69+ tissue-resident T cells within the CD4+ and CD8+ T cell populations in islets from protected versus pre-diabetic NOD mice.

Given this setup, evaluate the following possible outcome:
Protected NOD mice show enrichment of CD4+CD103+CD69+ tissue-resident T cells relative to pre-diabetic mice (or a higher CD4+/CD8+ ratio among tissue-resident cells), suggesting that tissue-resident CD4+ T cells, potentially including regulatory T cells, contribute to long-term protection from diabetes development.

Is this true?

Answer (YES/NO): NO